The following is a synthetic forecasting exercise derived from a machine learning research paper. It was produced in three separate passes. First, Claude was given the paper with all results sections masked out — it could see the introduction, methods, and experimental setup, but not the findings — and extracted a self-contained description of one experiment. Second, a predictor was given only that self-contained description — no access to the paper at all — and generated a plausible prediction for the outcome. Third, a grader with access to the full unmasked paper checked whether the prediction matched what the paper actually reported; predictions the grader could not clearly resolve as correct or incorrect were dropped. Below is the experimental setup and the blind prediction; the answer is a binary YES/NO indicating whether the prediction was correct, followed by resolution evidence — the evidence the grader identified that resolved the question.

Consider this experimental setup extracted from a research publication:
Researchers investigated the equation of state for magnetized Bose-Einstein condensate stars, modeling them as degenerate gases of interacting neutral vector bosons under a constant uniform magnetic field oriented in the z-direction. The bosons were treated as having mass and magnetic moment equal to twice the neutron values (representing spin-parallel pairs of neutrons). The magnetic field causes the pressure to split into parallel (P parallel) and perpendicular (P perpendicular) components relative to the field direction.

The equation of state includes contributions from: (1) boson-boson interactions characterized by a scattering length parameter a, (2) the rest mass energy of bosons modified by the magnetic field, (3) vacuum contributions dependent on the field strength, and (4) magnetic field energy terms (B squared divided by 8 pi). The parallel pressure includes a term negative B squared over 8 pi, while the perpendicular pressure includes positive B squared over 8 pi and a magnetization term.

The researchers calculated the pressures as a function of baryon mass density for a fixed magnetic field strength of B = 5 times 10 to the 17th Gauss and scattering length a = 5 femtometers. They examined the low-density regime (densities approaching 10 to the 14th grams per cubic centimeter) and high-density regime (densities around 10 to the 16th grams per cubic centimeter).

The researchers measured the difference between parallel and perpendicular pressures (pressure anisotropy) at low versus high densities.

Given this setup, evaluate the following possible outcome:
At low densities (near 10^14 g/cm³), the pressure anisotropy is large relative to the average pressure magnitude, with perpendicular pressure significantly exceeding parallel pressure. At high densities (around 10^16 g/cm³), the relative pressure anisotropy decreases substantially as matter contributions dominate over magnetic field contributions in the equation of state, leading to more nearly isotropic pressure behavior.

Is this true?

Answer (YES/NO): YES